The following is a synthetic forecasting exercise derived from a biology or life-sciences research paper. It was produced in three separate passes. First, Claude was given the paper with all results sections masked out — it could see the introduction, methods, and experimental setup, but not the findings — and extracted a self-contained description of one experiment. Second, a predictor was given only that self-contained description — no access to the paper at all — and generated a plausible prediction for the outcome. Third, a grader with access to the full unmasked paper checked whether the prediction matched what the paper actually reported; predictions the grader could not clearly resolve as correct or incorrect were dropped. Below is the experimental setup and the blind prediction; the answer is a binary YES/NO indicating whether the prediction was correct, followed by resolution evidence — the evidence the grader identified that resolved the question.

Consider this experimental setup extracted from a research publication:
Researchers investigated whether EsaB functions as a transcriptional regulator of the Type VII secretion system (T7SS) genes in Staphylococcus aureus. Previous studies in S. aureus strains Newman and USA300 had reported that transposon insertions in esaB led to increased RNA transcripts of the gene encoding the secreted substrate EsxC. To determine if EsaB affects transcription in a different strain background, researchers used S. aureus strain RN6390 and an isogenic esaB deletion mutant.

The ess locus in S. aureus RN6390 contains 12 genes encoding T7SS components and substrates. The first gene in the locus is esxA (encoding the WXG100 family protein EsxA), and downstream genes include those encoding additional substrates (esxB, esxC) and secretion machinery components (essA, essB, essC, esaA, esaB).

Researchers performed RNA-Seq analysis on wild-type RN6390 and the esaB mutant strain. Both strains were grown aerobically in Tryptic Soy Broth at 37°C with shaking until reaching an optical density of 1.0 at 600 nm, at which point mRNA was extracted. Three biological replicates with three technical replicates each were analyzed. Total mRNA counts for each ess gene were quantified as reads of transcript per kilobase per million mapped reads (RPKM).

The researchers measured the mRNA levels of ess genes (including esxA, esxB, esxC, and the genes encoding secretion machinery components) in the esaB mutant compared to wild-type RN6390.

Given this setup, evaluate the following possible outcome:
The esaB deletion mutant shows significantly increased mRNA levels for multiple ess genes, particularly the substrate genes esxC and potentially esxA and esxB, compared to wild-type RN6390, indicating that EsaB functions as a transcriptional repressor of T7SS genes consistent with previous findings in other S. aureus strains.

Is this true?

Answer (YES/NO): NO